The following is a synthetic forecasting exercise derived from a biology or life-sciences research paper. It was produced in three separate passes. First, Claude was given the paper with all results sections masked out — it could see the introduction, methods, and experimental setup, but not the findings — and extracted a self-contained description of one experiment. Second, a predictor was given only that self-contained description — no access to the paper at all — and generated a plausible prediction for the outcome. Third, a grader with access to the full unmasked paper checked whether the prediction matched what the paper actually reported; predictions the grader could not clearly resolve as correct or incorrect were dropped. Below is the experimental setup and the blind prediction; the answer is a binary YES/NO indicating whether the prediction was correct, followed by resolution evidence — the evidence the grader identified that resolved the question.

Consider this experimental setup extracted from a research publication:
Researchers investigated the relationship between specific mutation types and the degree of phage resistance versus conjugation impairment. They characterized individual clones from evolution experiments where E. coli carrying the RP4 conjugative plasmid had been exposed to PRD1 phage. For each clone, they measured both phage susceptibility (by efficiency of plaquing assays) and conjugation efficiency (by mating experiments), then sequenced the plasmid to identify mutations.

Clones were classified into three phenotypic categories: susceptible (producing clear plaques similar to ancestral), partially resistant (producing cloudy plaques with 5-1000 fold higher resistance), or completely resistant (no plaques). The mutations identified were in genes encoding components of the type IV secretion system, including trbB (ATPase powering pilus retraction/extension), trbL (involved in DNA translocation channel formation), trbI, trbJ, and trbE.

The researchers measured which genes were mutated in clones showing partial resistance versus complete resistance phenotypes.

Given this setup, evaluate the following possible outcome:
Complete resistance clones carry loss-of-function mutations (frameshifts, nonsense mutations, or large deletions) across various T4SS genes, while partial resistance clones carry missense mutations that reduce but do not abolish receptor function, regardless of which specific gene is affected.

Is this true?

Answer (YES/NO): NO